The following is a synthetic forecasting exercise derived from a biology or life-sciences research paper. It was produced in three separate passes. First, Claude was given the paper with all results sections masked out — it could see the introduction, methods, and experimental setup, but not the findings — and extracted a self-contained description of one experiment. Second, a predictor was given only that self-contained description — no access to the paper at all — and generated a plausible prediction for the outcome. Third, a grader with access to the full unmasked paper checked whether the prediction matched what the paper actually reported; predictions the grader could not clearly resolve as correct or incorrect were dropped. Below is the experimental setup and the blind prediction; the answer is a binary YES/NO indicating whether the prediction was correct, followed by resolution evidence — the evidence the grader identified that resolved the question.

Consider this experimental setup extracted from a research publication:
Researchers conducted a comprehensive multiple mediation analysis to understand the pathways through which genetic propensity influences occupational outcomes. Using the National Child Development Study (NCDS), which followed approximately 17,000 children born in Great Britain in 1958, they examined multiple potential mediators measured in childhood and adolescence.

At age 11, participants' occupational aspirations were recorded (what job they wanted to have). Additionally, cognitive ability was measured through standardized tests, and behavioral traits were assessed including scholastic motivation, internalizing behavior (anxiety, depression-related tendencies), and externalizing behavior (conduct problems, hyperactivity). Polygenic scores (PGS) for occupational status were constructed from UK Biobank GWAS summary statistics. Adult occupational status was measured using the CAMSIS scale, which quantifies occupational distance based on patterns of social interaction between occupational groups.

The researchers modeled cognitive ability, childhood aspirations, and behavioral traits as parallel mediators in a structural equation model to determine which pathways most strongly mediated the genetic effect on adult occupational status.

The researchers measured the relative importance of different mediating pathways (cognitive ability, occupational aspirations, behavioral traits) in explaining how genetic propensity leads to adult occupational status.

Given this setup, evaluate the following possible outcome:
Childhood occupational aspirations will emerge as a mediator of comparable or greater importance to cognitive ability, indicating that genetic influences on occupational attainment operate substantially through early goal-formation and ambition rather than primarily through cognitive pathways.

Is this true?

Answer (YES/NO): NO